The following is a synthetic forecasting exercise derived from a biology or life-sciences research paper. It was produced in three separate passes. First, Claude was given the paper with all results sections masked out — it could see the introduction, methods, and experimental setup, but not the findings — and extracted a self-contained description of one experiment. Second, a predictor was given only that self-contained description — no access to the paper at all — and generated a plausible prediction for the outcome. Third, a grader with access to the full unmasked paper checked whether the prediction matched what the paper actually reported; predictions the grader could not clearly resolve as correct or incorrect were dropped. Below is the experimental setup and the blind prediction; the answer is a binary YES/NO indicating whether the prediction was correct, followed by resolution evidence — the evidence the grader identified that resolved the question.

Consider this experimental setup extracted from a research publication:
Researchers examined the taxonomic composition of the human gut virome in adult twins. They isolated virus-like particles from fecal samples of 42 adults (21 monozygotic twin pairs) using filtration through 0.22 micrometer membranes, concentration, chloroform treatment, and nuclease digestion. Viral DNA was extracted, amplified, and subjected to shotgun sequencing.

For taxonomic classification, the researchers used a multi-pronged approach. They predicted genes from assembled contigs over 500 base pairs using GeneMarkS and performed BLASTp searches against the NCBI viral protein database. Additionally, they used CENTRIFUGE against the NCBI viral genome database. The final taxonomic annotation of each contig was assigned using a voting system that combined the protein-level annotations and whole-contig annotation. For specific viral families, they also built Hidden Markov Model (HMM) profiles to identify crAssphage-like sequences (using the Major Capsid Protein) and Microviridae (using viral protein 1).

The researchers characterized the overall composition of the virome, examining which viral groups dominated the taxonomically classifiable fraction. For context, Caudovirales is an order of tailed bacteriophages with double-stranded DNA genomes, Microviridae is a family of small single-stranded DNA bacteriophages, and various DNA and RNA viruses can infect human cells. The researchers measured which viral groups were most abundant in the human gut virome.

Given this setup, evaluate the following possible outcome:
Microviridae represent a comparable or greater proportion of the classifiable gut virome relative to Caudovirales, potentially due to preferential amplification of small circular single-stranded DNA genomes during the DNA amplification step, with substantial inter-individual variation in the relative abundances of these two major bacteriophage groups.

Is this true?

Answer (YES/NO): NO